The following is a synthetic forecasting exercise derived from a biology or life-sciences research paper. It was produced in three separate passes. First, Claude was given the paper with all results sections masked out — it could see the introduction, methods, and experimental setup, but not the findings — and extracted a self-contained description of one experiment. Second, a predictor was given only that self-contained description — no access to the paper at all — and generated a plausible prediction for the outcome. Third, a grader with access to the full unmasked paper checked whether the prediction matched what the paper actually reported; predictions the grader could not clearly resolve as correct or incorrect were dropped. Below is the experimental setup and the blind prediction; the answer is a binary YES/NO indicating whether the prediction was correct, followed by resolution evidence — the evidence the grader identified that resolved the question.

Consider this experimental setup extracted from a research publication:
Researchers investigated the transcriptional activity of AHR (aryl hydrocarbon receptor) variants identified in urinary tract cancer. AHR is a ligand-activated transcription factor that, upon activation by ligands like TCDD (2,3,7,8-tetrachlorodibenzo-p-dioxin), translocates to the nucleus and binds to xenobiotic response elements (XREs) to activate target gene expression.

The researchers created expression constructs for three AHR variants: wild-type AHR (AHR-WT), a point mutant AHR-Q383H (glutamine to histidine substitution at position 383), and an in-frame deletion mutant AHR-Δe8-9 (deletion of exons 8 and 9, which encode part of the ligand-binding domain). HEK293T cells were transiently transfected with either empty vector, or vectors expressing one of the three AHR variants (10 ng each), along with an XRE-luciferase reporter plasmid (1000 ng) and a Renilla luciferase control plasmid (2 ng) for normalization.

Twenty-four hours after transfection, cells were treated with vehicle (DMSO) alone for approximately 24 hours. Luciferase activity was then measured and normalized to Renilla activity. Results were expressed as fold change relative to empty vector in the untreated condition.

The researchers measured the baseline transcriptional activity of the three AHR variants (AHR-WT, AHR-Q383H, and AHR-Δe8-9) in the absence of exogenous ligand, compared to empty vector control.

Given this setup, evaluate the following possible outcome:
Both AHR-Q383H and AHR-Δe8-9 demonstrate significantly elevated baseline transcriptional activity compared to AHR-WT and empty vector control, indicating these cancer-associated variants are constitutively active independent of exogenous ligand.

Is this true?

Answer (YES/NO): NO